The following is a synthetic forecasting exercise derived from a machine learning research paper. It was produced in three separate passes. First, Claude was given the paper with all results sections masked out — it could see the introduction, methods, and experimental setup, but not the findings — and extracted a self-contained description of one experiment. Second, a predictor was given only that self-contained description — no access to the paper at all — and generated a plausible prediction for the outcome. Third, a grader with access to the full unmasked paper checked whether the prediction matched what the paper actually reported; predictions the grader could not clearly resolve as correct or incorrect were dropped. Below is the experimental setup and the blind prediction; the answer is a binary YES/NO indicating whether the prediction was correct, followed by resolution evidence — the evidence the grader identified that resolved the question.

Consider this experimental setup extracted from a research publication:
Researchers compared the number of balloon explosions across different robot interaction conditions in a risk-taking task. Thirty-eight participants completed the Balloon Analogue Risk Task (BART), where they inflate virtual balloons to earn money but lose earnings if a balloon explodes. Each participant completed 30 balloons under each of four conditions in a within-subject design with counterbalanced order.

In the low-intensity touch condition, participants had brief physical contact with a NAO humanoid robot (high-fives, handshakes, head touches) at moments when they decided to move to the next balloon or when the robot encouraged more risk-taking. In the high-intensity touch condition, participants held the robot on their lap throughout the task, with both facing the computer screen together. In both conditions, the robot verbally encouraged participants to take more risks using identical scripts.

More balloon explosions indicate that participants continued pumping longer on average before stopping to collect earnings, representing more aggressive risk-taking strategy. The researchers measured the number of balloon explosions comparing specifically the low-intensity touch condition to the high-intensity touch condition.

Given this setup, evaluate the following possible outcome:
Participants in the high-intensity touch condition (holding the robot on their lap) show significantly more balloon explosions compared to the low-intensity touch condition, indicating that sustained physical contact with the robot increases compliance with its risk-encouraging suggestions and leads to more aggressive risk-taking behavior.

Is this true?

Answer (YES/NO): NO